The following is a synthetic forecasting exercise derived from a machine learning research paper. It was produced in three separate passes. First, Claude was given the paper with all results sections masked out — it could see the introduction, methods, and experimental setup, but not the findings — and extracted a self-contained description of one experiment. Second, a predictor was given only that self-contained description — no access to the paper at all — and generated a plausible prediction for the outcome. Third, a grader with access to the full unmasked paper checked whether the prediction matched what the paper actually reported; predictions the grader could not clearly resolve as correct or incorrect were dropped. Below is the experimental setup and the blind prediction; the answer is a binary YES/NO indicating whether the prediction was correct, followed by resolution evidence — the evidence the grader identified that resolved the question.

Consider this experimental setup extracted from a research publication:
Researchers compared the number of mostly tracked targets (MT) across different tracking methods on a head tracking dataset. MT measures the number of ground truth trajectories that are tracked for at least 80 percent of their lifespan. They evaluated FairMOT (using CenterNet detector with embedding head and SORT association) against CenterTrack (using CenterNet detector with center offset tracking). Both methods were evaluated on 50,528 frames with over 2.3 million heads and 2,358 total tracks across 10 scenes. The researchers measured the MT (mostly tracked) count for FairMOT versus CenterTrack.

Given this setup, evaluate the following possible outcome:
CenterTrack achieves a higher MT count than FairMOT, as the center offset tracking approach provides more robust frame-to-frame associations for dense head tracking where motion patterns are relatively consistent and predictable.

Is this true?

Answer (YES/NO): NO